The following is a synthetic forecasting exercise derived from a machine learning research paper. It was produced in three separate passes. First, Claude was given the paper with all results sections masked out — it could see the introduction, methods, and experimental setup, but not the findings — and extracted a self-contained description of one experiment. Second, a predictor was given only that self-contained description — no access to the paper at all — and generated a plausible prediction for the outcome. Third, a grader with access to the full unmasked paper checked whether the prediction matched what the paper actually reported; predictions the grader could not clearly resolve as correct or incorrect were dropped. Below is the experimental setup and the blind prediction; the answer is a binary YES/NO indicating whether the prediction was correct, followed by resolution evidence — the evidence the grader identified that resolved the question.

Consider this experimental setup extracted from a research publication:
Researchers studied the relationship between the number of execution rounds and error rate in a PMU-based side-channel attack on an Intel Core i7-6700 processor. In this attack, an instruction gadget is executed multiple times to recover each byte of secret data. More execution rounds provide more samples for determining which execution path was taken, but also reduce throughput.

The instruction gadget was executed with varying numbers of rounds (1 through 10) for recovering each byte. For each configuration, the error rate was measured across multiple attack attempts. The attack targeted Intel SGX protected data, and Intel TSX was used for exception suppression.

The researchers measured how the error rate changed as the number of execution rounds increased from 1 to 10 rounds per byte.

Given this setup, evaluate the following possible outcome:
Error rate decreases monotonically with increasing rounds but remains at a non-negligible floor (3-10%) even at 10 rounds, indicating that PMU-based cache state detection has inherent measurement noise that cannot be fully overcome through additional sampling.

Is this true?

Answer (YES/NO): NO